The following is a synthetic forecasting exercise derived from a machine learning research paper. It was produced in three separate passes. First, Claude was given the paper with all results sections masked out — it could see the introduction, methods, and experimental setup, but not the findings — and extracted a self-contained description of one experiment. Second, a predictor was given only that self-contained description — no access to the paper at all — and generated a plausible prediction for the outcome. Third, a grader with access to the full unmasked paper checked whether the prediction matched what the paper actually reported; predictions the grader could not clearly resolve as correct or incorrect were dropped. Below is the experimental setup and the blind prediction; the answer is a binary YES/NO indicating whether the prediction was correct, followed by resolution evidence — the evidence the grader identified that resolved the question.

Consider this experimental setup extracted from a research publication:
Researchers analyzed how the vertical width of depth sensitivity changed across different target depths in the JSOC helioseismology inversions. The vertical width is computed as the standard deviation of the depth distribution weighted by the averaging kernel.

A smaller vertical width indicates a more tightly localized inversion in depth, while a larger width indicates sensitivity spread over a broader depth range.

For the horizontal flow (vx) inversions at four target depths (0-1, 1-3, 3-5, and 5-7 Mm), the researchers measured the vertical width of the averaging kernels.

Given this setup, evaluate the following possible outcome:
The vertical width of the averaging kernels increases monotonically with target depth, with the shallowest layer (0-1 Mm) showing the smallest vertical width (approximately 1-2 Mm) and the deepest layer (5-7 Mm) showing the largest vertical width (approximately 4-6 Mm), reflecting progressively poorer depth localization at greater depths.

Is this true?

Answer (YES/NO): NO